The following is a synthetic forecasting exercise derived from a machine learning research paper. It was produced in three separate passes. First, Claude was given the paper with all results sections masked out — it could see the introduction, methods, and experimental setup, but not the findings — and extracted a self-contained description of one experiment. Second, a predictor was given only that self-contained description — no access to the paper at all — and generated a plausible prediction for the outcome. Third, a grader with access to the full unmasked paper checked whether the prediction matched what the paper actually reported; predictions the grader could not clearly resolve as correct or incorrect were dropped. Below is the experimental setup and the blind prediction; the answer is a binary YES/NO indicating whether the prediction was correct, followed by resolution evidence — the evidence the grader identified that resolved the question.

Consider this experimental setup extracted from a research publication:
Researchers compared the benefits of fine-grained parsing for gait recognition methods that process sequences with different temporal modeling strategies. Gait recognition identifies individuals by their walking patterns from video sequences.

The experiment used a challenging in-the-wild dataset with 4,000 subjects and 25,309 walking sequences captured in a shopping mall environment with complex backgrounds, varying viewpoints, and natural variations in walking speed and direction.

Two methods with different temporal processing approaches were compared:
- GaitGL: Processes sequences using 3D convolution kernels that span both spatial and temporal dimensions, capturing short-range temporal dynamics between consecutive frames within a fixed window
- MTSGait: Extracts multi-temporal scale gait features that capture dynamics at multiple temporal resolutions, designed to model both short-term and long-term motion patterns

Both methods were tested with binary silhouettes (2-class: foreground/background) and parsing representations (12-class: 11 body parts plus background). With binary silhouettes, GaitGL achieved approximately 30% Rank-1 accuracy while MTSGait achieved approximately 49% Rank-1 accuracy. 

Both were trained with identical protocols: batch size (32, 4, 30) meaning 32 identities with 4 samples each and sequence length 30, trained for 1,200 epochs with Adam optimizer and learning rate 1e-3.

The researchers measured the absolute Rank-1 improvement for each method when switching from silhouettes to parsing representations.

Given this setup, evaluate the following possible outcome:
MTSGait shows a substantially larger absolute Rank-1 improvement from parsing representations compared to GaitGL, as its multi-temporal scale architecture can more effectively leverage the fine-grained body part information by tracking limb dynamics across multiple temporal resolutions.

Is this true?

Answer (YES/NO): NO